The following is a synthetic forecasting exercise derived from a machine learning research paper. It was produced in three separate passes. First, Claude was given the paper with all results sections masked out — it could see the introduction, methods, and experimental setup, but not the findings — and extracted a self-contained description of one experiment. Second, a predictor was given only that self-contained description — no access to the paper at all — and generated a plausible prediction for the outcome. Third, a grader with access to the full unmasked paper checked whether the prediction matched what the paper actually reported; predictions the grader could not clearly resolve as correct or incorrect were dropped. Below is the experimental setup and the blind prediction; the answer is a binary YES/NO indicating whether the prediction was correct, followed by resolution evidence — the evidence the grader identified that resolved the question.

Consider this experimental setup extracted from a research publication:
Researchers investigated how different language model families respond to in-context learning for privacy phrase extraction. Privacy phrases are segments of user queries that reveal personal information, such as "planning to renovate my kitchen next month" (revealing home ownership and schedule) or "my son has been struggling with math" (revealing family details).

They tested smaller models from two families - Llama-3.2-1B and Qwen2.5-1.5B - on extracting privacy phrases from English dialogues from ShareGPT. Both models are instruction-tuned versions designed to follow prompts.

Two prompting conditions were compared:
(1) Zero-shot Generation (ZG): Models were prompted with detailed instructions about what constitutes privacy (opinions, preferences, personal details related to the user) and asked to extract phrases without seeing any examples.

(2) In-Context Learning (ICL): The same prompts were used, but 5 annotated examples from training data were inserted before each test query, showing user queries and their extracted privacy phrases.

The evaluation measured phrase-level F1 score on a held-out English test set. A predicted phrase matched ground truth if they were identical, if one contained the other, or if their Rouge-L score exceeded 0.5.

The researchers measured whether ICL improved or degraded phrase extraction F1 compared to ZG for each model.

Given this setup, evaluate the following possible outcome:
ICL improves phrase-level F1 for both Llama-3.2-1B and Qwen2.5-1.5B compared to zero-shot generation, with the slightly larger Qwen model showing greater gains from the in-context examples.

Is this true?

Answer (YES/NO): NO